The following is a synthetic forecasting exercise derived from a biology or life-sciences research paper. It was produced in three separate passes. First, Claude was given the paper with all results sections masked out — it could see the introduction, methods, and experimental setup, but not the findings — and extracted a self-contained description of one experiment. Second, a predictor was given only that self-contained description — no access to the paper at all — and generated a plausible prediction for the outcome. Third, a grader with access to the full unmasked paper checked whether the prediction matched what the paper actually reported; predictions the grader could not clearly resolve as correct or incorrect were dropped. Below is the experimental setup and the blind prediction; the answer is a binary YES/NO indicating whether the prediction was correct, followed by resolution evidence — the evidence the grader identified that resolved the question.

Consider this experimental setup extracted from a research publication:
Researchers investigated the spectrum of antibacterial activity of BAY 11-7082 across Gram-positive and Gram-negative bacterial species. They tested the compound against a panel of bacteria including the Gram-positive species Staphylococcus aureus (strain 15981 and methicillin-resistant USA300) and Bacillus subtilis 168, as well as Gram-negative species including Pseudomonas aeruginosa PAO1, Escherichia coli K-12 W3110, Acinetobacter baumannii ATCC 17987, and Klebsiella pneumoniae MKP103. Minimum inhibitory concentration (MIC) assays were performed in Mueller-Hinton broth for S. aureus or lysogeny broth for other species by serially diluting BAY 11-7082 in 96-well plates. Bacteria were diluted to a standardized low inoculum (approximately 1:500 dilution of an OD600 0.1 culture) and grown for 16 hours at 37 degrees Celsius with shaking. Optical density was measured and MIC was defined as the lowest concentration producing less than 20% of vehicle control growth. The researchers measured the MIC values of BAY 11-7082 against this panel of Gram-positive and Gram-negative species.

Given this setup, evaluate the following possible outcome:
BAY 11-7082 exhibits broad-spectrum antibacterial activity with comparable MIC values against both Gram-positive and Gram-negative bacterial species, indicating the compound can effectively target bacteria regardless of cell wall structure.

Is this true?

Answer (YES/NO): NO